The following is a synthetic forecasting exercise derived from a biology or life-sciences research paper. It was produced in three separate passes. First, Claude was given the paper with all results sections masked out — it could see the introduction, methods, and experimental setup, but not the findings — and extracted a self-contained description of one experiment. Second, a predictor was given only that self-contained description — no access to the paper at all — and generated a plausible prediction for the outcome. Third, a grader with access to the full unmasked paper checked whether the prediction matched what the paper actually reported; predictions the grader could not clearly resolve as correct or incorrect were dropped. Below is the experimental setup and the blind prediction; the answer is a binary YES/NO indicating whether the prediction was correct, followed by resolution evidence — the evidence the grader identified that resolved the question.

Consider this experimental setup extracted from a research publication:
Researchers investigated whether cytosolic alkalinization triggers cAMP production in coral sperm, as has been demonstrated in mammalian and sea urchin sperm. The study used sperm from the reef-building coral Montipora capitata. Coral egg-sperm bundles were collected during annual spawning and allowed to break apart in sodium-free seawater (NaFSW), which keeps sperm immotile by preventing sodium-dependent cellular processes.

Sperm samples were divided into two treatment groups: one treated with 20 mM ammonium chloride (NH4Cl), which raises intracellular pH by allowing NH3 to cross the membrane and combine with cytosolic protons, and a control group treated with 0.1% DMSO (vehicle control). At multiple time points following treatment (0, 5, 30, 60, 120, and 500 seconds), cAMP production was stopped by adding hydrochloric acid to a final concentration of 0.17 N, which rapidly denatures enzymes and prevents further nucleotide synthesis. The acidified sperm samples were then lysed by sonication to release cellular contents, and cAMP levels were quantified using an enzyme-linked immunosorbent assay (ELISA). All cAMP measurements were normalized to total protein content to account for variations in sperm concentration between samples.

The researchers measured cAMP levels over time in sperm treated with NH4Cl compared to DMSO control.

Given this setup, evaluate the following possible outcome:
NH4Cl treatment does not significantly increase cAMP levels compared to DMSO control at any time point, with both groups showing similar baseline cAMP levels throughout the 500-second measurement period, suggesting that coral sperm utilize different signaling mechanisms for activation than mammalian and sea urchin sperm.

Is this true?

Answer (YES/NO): NO